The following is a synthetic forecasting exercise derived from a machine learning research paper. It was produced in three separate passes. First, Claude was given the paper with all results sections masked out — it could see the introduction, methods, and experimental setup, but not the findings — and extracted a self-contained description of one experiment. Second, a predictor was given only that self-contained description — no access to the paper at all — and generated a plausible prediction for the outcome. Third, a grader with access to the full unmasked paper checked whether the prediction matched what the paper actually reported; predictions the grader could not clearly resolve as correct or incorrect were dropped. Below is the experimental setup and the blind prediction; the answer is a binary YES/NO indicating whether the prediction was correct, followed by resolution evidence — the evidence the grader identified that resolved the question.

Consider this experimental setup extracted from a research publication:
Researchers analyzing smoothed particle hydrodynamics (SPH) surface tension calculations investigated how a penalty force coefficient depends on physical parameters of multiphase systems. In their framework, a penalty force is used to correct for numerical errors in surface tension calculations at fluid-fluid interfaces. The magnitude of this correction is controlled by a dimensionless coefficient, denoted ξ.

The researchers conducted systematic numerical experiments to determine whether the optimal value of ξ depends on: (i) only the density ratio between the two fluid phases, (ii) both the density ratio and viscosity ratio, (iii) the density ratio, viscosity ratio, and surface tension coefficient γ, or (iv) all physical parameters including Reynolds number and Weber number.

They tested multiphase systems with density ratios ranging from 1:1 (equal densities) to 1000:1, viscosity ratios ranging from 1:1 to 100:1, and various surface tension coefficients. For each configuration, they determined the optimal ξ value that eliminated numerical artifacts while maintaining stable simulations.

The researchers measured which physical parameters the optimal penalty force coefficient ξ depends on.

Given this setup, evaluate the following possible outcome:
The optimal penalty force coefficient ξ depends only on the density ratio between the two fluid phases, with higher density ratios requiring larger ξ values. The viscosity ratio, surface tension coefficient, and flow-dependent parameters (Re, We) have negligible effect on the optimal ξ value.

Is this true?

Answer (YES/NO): YES